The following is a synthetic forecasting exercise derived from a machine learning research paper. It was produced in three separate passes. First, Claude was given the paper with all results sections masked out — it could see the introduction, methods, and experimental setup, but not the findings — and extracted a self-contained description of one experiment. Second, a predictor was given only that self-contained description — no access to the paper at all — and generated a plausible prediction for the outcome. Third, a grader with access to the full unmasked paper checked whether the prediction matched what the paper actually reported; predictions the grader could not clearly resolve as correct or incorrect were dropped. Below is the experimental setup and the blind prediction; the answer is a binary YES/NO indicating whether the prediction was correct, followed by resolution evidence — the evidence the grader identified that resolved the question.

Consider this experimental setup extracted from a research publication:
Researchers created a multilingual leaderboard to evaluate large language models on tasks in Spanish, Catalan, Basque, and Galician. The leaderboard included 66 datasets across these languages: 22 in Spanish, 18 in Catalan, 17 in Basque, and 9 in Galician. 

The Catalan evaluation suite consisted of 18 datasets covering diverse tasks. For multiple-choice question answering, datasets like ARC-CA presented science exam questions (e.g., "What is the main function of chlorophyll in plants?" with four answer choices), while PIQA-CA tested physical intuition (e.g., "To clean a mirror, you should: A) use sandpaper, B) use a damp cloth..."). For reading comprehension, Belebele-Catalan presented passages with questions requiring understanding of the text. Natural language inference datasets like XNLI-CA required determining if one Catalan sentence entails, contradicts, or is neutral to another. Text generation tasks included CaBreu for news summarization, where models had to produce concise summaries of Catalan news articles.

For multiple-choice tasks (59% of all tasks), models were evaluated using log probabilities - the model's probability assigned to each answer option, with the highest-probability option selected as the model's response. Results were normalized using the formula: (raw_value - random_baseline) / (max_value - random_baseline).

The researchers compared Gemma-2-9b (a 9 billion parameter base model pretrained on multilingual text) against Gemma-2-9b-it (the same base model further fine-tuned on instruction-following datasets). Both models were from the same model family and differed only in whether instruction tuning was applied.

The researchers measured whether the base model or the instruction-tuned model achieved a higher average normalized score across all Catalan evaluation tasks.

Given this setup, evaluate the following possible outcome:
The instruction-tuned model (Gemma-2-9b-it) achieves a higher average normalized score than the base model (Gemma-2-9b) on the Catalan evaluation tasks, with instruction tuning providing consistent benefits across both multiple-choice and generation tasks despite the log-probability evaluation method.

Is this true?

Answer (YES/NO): NO